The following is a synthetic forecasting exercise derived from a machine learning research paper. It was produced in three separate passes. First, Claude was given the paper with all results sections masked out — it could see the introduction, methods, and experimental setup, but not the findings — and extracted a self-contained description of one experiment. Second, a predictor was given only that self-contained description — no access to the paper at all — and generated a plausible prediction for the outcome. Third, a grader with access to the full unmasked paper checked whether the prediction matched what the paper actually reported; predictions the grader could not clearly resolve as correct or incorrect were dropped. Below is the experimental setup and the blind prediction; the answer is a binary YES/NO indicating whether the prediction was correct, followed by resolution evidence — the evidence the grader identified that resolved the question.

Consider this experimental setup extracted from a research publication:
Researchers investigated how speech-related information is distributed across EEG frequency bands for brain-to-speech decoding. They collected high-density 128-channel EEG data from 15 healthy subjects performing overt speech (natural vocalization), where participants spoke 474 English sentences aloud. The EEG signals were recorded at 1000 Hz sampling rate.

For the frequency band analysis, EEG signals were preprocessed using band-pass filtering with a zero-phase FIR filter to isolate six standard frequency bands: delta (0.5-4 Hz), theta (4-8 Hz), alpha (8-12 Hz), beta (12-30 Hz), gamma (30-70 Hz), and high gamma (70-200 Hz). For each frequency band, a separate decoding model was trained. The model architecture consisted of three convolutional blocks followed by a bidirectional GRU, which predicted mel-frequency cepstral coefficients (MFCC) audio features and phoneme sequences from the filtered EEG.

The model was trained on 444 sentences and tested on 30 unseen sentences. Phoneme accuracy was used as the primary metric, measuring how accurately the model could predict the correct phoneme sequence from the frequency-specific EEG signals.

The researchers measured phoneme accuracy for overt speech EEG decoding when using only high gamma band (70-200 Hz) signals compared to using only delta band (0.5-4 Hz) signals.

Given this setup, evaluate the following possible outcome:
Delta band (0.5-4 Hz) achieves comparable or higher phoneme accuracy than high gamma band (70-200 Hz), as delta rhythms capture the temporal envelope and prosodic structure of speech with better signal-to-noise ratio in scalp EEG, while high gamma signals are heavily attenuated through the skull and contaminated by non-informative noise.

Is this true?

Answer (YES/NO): YES